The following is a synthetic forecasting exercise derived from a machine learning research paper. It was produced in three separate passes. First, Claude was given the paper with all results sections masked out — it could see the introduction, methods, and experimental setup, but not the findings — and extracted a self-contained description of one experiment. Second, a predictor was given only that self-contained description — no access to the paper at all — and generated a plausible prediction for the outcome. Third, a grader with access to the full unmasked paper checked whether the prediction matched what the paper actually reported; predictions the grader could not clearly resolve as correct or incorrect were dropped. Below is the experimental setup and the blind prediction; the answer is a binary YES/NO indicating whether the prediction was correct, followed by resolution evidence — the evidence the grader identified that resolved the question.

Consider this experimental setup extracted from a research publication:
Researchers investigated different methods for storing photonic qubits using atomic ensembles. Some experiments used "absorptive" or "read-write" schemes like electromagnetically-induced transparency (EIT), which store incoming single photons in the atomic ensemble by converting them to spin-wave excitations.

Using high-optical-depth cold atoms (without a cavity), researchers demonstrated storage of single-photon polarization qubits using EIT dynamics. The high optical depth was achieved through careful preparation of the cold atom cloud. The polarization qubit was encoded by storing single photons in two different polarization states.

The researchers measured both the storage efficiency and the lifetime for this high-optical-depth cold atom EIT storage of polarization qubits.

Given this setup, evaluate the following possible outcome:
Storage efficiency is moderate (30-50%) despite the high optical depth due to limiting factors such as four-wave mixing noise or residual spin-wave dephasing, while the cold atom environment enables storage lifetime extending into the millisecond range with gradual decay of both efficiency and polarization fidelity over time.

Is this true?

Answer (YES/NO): NO